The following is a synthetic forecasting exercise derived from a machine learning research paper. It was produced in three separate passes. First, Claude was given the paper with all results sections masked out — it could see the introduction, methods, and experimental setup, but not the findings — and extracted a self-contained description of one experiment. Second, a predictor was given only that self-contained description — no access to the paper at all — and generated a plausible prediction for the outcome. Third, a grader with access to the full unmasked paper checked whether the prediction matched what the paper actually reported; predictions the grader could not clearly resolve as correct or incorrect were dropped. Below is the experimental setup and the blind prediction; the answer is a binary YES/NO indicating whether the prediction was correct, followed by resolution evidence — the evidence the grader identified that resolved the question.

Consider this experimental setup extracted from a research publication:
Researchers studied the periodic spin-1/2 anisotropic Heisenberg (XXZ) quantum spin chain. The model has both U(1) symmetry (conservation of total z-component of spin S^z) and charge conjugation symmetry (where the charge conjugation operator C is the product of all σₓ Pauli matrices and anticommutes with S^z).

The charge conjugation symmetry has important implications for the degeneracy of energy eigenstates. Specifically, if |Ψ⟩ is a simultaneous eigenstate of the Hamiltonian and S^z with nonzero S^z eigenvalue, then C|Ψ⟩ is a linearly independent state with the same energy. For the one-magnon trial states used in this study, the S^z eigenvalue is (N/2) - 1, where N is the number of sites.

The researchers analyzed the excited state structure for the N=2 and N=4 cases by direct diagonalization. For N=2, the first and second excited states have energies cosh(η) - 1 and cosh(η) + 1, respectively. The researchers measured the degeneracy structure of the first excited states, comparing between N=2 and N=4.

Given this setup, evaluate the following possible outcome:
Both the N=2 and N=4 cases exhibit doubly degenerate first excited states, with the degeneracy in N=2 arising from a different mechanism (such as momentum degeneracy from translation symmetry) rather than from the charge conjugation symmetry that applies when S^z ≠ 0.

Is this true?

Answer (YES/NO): NO